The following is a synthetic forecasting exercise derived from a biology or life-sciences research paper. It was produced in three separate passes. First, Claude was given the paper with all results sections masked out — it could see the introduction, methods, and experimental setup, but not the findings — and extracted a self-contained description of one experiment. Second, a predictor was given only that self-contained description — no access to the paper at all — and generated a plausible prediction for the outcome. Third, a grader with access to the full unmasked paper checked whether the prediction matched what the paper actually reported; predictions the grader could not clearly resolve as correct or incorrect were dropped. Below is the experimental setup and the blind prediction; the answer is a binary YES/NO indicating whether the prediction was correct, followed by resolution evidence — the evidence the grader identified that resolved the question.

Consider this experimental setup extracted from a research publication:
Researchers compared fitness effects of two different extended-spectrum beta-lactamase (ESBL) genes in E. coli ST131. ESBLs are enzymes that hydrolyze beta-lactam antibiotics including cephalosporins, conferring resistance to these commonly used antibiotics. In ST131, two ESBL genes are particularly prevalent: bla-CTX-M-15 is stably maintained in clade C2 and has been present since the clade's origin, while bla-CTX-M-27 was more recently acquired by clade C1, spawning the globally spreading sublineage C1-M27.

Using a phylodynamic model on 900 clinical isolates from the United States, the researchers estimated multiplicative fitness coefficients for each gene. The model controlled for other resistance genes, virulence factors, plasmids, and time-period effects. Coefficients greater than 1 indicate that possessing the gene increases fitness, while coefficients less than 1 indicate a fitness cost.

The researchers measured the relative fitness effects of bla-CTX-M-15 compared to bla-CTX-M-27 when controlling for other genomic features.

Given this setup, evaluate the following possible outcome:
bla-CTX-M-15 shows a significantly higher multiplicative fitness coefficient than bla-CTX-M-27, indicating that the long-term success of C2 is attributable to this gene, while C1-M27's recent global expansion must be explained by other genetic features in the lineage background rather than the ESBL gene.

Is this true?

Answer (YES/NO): NO